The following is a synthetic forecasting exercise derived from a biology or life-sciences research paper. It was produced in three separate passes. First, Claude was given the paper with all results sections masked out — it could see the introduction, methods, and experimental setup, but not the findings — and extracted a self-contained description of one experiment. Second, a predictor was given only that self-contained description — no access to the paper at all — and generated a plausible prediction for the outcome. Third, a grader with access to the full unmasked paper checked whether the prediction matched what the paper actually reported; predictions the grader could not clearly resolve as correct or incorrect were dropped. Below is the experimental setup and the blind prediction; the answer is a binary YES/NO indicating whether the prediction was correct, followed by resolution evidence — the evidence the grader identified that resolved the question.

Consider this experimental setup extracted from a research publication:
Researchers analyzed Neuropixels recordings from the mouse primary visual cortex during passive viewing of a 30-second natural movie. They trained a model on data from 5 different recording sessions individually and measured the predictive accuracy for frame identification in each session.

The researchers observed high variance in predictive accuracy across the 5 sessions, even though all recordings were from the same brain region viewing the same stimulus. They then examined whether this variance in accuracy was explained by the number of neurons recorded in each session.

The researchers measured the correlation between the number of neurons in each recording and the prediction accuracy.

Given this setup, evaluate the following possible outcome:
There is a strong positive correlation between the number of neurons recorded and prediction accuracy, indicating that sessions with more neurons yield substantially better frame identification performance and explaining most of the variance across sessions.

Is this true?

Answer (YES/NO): NO